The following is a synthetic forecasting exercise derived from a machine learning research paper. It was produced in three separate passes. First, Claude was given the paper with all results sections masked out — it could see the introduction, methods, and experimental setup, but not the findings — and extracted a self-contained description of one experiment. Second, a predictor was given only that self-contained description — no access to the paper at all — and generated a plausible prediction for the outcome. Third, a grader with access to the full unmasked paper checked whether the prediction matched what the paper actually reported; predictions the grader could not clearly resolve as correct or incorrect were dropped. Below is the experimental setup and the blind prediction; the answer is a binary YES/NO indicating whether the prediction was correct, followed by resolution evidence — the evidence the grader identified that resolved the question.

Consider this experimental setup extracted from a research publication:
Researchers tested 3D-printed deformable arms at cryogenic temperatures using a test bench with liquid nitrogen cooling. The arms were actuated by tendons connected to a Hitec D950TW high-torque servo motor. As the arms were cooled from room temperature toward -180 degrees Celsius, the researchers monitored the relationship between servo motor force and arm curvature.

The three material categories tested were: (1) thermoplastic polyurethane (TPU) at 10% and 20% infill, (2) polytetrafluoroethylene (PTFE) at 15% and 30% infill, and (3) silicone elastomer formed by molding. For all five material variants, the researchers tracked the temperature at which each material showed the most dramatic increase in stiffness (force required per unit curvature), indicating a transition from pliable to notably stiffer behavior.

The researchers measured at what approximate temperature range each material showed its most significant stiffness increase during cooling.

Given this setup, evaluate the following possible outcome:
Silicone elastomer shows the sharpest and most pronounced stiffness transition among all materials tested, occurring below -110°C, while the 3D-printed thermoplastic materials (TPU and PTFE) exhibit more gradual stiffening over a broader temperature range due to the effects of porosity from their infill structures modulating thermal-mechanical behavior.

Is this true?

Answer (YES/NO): NO